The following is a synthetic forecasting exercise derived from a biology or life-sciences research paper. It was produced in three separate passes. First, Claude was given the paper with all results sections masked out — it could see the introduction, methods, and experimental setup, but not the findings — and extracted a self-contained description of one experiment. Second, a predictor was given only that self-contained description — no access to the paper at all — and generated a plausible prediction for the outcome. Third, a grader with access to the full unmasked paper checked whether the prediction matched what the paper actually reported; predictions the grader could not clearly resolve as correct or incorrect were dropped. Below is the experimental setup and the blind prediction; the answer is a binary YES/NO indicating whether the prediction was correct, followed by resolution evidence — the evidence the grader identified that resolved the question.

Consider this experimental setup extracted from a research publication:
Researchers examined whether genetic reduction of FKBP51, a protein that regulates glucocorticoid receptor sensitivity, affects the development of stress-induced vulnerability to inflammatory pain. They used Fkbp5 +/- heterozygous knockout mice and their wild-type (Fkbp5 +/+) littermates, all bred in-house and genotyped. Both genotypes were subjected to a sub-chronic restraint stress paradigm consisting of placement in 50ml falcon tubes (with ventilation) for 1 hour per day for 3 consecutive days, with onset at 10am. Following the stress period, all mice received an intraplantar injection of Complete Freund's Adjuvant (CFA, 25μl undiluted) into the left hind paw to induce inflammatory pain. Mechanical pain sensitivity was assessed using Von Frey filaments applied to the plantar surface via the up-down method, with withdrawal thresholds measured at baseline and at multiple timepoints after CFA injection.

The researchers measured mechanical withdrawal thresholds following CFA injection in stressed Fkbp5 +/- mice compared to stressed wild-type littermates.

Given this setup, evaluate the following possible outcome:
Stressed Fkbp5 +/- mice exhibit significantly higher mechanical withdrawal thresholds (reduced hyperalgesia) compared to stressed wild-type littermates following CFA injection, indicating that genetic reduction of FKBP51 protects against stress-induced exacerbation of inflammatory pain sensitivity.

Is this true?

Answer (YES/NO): YES